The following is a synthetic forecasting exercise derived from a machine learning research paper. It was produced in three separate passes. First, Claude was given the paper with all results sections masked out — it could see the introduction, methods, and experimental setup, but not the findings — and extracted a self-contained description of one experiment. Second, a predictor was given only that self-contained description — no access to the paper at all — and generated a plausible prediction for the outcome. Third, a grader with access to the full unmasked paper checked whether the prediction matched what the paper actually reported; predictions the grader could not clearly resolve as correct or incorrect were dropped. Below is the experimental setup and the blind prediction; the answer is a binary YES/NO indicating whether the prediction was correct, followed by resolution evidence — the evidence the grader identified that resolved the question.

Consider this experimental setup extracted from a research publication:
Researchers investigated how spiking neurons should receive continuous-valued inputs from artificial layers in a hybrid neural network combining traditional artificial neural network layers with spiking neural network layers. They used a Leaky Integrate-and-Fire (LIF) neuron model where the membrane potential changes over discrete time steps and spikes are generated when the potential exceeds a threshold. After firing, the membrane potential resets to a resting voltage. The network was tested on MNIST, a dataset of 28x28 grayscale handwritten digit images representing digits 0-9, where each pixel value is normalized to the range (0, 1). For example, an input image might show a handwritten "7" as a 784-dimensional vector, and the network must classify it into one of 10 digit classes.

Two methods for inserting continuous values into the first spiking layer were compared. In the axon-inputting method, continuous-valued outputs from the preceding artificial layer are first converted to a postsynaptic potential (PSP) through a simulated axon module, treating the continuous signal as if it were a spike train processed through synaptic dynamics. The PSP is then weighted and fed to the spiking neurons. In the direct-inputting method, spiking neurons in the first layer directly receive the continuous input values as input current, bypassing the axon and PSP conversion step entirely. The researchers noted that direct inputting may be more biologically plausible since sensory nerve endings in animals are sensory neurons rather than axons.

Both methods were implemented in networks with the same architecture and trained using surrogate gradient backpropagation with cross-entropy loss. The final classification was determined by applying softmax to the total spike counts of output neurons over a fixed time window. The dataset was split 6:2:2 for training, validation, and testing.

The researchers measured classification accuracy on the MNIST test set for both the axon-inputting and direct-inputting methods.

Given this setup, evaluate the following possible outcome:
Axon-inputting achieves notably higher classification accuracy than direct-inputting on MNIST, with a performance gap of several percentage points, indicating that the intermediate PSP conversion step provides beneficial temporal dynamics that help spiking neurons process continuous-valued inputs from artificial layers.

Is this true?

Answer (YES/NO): NO